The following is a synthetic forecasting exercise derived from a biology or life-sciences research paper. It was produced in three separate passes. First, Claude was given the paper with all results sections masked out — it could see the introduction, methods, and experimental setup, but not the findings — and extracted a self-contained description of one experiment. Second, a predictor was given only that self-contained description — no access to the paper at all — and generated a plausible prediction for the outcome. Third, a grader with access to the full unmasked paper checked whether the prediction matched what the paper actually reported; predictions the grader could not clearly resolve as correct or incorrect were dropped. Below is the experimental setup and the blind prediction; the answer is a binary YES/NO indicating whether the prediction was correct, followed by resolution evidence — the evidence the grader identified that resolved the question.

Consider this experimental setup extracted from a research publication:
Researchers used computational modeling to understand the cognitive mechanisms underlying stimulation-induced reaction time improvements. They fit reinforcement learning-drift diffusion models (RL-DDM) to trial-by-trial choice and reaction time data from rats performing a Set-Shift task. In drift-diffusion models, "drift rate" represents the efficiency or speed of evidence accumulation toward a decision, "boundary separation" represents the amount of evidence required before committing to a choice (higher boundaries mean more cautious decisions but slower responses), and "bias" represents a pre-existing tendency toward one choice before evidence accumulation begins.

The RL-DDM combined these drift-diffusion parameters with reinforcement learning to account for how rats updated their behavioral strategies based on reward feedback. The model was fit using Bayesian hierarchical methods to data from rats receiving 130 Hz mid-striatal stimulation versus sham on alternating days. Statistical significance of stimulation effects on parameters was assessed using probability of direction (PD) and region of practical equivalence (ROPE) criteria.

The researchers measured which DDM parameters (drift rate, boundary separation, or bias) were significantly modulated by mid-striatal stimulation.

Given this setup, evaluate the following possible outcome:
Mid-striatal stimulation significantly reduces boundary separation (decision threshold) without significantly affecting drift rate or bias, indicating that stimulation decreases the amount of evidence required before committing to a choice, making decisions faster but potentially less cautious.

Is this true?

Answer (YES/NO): NO